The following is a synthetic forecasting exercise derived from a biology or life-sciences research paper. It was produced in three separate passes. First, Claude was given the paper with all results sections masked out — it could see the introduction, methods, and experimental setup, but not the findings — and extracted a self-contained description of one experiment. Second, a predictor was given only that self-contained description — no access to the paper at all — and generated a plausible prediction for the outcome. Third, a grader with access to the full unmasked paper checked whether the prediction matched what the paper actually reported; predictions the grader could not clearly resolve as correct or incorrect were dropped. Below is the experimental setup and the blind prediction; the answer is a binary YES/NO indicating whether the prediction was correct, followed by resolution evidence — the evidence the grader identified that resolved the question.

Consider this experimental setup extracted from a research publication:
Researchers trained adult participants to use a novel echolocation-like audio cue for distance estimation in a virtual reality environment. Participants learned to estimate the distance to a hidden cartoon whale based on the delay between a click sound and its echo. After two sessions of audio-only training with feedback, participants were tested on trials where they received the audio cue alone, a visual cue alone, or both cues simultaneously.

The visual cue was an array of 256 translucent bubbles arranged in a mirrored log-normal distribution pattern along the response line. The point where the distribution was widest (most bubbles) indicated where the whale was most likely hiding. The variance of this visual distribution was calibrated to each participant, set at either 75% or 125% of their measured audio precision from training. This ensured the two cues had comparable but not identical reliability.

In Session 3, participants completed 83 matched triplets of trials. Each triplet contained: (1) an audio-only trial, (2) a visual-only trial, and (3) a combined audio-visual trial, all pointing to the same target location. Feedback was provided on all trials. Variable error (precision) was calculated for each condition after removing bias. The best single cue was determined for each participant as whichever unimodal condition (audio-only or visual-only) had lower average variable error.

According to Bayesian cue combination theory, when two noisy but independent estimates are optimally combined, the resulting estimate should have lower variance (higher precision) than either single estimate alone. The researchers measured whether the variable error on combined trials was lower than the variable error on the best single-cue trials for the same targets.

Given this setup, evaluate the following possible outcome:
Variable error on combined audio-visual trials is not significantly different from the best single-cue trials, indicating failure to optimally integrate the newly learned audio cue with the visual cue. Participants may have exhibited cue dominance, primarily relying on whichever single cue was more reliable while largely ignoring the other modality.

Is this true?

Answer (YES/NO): NO